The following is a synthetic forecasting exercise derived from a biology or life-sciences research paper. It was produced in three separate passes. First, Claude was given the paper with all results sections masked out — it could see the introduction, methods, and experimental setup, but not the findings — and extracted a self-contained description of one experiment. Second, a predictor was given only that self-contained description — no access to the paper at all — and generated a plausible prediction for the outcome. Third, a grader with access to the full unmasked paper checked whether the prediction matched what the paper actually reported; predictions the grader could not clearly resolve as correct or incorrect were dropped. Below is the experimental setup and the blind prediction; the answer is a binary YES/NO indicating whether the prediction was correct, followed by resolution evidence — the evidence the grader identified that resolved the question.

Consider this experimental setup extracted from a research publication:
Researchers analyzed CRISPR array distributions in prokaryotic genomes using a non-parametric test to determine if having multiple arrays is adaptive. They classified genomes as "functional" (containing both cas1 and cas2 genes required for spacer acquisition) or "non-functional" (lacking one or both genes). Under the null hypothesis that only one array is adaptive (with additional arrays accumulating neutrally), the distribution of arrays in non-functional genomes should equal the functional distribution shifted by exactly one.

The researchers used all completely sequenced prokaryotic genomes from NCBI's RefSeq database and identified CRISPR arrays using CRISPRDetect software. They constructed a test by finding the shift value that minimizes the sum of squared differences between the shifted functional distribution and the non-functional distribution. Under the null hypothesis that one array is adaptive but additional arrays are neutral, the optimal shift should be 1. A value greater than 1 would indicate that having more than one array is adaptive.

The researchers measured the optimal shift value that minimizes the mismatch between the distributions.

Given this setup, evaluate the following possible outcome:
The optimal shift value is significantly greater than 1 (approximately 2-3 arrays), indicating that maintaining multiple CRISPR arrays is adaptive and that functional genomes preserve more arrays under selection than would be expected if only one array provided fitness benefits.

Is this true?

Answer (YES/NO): YES